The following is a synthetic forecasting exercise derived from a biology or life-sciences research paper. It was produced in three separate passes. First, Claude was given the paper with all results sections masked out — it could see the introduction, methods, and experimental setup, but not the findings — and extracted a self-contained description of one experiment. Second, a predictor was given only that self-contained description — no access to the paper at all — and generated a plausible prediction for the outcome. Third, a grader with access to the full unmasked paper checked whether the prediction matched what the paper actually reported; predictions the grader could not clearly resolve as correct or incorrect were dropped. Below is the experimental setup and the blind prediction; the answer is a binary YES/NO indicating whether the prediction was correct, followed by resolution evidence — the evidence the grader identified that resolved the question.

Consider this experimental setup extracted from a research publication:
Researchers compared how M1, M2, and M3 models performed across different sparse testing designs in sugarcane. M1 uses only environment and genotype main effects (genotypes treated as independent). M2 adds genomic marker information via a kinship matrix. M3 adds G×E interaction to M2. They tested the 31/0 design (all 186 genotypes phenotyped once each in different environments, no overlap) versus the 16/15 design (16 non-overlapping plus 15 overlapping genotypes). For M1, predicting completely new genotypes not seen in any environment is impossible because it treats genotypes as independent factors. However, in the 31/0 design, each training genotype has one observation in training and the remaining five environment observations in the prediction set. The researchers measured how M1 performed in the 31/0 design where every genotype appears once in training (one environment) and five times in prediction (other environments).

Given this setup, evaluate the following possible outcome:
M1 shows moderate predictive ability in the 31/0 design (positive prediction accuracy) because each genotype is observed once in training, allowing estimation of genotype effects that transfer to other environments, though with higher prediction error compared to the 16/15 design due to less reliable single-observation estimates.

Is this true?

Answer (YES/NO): NO